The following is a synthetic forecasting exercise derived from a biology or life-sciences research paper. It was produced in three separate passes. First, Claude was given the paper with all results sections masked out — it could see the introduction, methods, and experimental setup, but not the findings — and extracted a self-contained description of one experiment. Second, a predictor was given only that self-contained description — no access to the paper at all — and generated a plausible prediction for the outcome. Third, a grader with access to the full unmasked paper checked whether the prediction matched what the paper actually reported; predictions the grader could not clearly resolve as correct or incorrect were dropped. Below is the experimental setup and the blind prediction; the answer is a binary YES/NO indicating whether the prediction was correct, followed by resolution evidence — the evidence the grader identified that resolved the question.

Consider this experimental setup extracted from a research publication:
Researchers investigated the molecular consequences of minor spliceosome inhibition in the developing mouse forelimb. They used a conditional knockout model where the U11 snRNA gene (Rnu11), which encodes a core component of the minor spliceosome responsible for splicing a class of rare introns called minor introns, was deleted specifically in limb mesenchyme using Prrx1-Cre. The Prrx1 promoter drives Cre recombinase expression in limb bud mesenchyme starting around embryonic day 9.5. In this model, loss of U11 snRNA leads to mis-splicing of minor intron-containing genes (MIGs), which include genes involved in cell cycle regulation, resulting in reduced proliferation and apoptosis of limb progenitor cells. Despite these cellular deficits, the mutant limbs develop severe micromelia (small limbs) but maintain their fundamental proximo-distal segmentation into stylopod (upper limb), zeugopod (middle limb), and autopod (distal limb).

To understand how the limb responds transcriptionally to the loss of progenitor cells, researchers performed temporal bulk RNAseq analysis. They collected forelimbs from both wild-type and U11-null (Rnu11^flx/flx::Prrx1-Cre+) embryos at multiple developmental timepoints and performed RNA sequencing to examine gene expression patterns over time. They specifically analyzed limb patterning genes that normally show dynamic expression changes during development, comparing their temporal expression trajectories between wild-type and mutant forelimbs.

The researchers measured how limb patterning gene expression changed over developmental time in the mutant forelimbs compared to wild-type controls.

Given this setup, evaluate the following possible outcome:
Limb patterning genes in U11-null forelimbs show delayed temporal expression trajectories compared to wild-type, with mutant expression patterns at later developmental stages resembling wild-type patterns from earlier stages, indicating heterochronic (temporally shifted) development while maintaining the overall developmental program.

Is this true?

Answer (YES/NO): YES